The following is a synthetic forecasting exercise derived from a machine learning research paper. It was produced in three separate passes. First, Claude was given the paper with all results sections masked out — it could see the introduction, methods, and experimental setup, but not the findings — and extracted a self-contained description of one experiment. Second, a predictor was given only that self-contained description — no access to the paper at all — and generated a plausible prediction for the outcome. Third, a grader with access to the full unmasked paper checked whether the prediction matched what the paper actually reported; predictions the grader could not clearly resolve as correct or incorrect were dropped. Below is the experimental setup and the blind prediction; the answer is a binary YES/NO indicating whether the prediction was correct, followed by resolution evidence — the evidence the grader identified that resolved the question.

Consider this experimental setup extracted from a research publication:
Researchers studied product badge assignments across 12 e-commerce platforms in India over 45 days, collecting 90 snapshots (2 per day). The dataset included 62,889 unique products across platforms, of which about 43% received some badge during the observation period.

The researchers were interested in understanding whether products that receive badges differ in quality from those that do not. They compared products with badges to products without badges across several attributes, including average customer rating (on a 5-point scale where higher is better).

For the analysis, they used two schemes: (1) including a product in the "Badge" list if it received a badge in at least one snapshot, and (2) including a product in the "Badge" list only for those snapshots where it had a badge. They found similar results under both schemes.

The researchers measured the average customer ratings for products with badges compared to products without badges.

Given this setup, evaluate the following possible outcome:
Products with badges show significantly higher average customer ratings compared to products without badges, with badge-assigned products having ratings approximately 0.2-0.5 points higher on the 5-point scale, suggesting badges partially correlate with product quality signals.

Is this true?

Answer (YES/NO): NO